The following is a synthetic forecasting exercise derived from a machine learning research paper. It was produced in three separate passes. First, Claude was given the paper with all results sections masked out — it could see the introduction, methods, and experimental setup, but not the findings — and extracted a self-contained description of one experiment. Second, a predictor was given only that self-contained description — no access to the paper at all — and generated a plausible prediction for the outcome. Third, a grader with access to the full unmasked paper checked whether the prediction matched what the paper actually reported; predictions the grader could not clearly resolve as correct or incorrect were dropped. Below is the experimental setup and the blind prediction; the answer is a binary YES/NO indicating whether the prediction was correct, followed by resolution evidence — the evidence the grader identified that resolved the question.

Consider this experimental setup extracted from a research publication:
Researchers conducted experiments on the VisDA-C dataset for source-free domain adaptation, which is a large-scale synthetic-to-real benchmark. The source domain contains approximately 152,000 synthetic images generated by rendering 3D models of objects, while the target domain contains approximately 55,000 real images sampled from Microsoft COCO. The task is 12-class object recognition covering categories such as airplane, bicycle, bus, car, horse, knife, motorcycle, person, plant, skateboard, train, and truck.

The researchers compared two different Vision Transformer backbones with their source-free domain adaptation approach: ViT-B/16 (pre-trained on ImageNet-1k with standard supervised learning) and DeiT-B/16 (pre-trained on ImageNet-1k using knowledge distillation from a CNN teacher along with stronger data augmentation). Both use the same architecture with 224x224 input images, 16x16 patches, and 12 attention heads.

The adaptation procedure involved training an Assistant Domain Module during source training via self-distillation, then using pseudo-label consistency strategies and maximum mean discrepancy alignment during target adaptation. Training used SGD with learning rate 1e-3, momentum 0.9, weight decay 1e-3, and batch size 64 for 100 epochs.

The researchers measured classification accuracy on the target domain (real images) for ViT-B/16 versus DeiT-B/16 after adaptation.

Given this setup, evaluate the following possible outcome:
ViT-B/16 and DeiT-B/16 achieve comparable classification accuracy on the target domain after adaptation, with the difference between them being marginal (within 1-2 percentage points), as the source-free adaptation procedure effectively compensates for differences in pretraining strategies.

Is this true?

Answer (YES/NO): YES